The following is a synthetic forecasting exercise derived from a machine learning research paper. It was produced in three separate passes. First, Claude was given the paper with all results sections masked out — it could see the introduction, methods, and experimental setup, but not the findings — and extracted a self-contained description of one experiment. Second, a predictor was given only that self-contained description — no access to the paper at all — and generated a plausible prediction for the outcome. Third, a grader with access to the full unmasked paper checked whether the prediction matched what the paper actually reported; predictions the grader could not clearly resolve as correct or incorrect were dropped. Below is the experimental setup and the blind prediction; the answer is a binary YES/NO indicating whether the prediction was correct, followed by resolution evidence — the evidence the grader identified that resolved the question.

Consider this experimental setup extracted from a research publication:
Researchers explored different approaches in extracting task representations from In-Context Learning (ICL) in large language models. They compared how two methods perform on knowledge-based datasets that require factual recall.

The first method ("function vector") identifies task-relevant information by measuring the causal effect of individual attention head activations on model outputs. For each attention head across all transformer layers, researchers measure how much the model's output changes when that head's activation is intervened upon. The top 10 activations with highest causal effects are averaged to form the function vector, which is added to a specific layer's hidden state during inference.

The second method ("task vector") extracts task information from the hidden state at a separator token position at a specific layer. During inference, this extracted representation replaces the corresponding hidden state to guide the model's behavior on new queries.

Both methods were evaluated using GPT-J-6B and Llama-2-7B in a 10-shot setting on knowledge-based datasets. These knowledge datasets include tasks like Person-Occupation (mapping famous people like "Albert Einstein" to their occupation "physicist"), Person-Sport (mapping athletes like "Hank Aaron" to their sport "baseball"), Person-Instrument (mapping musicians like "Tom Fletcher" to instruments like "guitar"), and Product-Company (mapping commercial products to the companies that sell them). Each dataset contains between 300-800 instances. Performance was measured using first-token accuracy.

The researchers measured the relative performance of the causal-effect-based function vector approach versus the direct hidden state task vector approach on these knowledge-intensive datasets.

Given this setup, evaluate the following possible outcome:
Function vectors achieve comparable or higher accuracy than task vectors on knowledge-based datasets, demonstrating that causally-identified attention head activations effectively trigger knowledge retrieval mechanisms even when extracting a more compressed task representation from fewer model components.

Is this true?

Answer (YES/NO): NO